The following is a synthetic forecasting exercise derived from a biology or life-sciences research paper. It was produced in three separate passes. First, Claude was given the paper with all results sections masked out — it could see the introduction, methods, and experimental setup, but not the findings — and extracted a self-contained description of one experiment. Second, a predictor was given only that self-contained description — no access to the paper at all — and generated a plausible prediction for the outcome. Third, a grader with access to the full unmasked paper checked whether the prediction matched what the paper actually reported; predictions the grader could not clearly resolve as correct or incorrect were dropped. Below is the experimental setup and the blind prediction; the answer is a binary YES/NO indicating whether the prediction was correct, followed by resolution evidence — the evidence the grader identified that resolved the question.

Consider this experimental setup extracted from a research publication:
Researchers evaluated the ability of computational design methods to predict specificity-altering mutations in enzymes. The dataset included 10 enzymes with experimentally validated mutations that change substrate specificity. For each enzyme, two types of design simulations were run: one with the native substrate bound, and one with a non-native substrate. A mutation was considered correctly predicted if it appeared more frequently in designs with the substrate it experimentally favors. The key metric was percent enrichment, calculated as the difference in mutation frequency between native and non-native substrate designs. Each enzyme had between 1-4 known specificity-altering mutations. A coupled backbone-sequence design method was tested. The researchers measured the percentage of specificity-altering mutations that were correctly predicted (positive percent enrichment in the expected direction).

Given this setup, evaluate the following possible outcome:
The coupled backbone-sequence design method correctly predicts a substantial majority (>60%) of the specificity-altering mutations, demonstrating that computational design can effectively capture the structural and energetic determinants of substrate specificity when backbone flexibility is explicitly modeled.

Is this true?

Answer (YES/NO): NO